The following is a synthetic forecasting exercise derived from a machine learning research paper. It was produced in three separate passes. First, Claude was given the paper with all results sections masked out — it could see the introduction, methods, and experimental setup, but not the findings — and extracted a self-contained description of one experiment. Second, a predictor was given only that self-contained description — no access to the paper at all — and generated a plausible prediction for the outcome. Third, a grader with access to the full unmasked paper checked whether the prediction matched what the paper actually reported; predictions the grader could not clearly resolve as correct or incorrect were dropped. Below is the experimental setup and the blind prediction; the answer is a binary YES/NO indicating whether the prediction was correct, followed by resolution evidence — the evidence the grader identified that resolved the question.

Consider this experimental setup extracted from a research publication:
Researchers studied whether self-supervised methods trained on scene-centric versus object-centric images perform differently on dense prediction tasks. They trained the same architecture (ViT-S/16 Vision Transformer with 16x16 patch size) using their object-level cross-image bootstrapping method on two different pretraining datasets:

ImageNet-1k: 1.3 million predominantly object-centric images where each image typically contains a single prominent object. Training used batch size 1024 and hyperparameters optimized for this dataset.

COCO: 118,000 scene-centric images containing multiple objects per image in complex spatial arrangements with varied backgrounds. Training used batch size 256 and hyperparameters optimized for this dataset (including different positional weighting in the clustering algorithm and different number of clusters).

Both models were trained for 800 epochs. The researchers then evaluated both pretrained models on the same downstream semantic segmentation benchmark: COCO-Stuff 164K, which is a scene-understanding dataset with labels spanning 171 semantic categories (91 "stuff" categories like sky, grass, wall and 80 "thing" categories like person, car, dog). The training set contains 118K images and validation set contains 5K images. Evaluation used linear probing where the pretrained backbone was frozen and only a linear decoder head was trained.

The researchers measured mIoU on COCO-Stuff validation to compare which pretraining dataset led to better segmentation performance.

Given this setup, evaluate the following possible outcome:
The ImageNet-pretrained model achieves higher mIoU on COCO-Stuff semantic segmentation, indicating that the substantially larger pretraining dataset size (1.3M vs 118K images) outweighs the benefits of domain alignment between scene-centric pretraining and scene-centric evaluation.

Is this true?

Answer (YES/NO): YES